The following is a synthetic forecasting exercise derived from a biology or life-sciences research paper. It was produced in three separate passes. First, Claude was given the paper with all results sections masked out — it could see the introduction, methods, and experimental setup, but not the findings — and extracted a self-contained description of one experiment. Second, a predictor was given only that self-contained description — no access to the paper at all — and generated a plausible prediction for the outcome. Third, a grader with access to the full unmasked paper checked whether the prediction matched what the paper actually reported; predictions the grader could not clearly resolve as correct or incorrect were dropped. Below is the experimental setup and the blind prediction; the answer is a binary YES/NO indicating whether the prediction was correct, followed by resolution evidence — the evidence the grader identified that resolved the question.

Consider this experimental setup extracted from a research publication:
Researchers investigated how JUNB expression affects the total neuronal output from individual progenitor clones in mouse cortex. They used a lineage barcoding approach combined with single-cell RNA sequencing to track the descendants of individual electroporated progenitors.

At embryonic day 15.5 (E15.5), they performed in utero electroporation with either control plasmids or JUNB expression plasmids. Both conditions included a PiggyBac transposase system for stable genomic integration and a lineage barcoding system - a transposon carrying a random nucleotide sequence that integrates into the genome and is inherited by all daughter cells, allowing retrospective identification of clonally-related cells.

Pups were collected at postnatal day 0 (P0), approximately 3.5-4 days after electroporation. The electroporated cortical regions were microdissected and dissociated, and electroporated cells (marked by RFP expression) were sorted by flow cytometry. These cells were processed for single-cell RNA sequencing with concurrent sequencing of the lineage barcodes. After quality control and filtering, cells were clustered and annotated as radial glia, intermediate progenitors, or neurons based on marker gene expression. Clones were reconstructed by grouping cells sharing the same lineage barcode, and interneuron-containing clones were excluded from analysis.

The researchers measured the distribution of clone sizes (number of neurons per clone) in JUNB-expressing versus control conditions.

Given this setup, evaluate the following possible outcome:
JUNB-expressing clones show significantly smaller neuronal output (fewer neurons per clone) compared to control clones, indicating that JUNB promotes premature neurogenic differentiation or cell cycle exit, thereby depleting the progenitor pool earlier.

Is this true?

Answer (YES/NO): NO